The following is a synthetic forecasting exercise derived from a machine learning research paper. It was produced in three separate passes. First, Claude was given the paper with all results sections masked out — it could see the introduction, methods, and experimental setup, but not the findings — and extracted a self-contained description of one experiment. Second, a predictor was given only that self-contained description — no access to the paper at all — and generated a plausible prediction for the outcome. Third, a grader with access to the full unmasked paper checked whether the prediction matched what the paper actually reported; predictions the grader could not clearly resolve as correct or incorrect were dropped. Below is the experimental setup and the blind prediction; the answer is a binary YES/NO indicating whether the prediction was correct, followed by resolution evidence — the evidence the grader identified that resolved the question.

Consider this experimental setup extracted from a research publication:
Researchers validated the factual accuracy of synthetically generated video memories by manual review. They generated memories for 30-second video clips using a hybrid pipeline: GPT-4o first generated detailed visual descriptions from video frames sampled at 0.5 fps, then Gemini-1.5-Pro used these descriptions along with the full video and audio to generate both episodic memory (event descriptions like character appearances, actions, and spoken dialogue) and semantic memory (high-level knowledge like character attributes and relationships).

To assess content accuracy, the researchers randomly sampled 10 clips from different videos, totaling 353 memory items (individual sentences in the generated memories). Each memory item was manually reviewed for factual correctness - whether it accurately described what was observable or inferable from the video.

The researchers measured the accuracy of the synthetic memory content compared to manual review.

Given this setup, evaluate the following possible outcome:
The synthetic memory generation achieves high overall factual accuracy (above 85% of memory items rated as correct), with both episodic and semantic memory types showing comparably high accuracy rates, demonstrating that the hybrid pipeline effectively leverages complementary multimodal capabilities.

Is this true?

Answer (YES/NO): NO